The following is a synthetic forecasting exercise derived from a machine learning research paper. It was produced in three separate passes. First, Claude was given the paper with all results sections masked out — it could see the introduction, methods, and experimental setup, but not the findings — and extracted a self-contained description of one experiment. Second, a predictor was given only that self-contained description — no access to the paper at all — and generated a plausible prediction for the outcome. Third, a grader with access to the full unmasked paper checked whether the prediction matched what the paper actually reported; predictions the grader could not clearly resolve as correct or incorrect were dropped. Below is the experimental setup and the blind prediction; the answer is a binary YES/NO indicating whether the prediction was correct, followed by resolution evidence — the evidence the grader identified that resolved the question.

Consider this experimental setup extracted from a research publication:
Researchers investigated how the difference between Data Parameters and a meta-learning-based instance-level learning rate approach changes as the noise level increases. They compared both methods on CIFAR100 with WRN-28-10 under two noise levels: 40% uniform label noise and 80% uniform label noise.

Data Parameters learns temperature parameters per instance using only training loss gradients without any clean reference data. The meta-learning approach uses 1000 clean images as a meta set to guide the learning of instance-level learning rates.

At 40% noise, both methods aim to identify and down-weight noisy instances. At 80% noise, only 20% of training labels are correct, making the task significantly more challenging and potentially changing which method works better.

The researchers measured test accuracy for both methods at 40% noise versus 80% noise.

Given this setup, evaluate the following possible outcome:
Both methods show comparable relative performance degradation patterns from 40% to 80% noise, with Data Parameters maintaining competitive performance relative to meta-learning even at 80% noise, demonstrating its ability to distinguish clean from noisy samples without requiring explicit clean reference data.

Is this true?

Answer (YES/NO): NO